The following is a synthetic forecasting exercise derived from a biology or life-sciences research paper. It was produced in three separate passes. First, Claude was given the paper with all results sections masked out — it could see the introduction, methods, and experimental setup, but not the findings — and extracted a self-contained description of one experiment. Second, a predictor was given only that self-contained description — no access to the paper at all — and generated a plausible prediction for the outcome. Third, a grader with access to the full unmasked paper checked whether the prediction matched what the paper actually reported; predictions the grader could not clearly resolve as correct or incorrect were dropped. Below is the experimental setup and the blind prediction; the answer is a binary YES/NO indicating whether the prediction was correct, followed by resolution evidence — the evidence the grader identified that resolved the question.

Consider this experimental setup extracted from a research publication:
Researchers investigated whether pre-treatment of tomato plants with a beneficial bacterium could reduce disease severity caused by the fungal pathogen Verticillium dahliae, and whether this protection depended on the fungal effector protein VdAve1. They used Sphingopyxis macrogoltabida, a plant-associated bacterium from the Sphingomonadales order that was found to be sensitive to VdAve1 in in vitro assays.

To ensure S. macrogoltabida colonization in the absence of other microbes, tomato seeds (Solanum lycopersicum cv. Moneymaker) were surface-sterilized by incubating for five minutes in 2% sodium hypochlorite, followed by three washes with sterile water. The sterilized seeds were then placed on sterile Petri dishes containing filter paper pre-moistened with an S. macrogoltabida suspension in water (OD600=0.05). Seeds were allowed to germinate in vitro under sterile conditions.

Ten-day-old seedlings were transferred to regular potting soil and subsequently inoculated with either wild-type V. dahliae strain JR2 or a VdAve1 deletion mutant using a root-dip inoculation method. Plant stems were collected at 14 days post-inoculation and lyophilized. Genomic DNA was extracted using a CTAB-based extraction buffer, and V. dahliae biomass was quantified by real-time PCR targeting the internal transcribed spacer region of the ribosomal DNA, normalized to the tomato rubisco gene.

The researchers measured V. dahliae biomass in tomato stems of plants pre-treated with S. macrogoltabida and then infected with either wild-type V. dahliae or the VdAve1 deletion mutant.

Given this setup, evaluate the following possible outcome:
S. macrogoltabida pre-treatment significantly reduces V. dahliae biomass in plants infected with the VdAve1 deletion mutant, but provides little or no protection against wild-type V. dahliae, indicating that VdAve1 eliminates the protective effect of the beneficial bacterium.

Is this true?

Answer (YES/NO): NO